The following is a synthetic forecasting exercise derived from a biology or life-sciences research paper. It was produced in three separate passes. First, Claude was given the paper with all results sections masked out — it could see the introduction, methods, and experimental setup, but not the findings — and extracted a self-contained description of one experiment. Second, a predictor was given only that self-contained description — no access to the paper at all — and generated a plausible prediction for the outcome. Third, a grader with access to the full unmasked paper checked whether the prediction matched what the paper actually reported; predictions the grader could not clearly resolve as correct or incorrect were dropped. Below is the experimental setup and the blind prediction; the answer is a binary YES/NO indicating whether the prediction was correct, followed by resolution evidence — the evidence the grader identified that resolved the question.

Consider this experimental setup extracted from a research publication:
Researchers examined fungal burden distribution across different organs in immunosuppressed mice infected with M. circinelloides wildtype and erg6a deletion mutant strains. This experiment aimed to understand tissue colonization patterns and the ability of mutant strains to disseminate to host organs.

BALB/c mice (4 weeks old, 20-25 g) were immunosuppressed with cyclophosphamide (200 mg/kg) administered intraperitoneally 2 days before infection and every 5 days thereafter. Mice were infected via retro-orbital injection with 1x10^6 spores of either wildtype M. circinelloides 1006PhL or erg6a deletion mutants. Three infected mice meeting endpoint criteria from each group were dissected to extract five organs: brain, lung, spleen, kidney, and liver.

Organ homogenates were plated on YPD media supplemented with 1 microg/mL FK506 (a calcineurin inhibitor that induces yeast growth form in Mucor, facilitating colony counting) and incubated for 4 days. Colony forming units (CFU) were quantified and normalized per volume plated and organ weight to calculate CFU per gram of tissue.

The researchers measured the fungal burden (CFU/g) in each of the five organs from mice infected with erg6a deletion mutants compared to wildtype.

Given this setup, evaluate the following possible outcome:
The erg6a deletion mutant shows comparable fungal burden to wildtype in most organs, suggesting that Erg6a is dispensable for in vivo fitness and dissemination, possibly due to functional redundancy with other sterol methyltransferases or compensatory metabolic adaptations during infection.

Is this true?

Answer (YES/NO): NO